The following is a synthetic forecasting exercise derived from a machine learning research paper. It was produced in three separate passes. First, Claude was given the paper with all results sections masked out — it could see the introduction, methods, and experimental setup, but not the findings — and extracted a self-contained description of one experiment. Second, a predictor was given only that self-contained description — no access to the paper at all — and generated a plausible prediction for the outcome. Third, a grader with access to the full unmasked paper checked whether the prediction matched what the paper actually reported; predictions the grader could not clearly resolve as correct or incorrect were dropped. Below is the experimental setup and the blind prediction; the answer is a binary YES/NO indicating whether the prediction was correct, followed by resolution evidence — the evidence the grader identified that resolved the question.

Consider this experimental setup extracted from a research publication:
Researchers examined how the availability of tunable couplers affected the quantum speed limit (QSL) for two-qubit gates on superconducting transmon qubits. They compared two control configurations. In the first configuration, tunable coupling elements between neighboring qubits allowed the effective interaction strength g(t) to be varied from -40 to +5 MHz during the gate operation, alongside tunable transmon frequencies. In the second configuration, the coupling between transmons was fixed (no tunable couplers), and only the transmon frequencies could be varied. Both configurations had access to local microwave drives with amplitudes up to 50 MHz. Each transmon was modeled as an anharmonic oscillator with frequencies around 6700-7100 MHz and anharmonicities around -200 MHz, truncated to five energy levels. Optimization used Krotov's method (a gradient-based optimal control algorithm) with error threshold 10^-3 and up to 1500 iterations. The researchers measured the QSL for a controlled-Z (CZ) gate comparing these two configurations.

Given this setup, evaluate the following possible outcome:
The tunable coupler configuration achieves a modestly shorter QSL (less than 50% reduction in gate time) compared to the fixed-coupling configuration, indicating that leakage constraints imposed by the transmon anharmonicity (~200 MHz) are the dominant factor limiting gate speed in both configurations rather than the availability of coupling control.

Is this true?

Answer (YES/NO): NO